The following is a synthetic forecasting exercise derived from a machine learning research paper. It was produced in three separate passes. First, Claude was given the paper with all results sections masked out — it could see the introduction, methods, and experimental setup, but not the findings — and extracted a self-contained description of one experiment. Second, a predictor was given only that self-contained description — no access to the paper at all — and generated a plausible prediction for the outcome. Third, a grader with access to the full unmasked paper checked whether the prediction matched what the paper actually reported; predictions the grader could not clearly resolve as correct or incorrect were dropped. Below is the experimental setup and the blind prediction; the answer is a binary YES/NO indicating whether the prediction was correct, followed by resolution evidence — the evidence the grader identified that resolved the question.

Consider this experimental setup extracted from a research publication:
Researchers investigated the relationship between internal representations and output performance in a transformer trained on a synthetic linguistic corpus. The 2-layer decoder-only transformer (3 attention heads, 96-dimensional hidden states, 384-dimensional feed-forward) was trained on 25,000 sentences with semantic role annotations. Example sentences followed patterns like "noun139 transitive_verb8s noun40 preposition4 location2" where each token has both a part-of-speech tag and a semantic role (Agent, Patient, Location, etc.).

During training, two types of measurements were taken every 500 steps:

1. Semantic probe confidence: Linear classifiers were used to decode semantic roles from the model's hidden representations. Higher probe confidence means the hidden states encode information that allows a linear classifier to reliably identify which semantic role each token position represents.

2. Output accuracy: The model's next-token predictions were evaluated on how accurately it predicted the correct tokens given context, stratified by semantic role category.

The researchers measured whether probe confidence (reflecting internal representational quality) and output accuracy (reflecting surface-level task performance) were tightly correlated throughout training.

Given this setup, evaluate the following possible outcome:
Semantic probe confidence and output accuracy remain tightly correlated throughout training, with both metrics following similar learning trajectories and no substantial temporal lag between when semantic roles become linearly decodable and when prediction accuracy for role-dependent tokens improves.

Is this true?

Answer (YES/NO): NO